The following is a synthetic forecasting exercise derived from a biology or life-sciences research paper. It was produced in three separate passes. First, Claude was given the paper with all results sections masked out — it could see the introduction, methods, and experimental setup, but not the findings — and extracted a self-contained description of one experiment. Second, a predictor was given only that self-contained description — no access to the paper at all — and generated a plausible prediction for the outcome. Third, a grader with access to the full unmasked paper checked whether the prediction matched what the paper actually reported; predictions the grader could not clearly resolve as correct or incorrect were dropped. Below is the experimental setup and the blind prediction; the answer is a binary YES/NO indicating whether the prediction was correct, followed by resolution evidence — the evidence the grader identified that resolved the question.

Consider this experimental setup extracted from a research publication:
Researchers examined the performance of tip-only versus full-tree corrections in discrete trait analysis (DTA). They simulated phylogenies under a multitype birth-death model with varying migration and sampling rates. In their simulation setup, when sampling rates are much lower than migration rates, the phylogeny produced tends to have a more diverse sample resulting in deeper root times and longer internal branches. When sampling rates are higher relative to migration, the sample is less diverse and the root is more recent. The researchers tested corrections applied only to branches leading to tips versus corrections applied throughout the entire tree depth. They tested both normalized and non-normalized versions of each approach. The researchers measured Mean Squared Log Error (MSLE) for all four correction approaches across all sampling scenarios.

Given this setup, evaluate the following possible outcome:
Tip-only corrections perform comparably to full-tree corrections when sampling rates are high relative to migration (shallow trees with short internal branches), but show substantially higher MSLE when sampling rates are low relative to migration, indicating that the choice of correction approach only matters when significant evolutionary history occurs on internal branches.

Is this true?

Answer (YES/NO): NO